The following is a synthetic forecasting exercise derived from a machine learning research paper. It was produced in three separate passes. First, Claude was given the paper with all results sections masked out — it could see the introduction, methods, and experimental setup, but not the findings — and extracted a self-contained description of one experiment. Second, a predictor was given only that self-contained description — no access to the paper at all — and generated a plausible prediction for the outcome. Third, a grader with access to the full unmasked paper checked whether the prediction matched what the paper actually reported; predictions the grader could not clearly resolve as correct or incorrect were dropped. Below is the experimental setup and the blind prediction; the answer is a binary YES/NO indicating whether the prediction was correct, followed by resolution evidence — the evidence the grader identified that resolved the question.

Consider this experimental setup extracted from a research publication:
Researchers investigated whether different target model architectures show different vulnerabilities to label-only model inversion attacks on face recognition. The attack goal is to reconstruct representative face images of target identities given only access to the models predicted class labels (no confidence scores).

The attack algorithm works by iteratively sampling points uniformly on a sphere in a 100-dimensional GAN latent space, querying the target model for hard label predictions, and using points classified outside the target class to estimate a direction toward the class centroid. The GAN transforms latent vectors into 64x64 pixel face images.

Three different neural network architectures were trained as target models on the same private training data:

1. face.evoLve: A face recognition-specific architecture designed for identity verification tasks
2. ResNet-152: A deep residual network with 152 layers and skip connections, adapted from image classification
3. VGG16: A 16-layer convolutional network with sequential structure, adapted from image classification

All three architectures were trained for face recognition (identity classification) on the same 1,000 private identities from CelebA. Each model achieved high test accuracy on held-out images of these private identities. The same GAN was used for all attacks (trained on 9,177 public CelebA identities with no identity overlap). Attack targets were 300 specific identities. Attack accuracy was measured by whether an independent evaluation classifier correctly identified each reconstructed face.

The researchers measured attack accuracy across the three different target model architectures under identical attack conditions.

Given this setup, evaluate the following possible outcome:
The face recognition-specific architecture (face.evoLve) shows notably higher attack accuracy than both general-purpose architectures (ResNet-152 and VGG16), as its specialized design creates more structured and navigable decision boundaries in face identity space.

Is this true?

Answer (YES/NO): NO